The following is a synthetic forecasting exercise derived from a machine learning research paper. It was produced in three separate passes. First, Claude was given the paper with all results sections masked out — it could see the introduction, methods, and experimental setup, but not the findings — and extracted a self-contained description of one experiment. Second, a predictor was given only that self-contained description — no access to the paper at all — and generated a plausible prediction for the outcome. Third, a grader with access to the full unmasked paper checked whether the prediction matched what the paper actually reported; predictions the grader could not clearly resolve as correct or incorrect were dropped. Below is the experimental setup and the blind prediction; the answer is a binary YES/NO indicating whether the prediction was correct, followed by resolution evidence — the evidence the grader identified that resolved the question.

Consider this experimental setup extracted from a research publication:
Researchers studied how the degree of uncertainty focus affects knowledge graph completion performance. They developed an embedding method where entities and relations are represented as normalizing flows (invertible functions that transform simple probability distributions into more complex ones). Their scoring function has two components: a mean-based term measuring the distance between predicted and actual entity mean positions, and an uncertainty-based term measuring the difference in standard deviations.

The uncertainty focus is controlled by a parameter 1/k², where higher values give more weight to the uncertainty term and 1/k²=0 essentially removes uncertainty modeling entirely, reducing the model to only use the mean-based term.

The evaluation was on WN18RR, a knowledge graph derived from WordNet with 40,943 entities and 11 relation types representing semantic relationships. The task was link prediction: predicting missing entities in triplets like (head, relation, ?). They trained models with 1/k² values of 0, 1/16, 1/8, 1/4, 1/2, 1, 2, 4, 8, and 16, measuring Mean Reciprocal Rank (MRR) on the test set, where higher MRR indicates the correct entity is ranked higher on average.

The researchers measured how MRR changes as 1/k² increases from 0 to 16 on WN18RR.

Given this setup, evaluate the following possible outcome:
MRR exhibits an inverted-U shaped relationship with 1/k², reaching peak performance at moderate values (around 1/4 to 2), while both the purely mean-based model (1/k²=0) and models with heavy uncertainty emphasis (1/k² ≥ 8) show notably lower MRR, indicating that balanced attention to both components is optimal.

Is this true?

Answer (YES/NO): NO